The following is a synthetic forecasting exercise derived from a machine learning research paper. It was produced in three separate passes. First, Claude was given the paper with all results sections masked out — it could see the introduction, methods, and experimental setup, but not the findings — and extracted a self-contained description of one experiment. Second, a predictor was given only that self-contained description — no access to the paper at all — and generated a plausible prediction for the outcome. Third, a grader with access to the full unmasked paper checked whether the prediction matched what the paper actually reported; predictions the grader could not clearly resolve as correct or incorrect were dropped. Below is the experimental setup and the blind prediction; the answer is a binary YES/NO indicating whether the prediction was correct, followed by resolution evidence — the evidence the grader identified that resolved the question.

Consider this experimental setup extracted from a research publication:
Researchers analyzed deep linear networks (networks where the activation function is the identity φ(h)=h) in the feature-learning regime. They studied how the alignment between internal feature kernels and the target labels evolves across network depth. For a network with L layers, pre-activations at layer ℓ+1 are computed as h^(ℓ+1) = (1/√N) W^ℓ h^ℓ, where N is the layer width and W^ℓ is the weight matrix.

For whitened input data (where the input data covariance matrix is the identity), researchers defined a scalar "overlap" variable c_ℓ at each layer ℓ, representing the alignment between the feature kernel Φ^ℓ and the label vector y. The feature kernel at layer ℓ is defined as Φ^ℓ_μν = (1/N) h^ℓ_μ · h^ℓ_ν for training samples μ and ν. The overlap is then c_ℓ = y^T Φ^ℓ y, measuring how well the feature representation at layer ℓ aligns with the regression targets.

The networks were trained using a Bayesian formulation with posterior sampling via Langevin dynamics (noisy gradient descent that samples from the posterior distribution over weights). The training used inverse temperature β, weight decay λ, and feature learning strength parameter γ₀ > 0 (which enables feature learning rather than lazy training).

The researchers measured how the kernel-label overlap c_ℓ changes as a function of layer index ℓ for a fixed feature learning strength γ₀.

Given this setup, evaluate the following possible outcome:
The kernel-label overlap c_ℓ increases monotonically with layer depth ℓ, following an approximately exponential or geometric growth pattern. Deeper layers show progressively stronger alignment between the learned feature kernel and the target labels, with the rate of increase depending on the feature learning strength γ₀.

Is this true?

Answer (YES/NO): YES